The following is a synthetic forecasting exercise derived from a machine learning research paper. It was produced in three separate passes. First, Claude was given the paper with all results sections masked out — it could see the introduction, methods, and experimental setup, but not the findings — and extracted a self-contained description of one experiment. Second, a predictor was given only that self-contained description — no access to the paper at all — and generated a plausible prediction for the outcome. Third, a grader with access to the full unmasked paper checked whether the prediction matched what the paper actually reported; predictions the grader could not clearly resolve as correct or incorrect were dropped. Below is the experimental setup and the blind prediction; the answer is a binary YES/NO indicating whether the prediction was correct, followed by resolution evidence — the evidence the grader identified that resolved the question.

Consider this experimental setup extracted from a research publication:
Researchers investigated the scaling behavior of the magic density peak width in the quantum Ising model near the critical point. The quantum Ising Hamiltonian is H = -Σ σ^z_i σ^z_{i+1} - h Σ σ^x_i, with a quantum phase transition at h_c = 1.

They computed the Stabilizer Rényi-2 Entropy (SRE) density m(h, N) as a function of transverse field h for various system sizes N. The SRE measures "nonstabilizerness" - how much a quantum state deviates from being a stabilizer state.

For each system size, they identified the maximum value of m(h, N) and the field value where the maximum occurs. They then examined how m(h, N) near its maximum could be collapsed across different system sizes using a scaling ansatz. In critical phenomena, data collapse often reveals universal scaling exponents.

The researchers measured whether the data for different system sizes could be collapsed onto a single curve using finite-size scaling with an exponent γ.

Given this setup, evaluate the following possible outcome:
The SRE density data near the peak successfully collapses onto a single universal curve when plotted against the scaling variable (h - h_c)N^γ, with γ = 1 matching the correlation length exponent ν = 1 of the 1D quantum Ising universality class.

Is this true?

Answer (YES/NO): NO